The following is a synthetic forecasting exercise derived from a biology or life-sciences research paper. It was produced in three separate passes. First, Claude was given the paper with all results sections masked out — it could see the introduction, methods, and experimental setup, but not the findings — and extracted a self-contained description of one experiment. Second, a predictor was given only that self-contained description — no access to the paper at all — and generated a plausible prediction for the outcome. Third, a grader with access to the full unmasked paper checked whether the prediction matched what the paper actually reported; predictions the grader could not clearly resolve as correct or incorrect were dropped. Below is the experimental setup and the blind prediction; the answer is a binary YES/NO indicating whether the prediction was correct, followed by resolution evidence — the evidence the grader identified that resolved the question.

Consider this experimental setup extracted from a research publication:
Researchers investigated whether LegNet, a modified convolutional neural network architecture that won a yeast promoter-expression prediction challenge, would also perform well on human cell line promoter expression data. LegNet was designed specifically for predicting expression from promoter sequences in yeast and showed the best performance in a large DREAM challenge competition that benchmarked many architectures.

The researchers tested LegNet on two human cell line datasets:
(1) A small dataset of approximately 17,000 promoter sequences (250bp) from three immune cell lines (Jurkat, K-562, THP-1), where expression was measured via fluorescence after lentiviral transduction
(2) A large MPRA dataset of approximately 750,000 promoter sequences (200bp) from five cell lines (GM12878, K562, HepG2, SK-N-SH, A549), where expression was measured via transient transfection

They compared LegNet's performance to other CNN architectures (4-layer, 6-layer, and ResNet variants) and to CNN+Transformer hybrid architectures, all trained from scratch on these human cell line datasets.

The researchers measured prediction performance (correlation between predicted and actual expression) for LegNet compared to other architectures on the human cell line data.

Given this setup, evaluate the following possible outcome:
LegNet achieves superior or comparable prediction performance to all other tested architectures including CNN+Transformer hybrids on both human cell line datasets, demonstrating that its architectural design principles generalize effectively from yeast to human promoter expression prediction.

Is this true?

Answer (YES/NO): NO